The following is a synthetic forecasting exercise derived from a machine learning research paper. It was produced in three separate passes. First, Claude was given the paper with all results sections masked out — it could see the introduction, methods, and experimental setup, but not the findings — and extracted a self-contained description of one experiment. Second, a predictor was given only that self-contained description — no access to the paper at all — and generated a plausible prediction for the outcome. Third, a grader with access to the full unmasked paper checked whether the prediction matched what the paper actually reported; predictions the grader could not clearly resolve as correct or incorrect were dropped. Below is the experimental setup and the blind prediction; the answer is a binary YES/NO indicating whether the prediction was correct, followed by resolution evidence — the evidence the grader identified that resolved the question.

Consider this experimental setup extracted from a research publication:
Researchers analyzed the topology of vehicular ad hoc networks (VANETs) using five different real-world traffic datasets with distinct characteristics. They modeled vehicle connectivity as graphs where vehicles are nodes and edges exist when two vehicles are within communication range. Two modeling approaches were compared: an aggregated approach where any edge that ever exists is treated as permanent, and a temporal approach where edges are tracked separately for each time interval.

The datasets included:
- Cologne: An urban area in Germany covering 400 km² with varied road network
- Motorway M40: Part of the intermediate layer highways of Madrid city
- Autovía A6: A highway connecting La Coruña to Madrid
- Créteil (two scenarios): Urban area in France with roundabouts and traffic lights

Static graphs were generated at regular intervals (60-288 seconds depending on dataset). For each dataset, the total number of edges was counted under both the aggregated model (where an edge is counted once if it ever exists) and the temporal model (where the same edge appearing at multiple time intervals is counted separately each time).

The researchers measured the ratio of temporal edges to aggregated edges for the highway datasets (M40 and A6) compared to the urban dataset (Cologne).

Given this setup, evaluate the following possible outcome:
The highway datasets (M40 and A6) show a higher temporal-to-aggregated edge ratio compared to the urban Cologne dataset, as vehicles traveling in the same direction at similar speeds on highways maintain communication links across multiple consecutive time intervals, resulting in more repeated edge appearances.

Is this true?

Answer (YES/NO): YES